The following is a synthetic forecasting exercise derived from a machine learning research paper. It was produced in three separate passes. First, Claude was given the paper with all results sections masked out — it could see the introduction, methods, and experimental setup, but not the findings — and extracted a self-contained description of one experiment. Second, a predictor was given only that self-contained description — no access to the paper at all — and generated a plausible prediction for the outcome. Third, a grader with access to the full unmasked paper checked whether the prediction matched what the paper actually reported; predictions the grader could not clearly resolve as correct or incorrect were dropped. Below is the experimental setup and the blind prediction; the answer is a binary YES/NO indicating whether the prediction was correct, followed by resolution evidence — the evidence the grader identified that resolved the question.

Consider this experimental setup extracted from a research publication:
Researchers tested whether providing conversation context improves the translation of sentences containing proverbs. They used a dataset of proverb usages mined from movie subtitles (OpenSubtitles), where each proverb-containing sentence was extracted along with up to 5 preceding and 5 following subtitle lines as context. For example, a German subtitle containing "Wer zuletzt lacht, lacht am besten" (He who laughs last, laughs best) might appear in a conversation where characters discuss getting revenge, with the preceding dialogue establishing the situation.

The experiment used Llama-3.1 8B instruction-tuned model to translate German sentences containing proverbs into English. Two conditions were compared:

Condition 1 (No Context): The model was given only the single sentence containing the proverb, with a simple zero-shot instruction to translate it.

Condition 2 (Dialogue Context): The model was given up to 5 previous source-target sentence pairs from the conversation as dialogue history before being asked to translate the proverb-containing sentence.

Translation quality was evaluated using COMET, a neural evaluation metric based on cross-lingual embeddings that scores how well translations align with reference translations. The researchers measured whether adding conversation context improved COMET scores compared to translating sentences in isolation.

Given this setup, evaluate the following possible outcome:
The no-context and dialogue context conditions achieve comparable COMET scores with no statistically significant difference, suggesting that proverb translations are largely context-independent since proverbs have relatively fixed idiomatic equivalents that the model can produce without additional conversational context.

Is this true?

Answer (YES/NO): NO